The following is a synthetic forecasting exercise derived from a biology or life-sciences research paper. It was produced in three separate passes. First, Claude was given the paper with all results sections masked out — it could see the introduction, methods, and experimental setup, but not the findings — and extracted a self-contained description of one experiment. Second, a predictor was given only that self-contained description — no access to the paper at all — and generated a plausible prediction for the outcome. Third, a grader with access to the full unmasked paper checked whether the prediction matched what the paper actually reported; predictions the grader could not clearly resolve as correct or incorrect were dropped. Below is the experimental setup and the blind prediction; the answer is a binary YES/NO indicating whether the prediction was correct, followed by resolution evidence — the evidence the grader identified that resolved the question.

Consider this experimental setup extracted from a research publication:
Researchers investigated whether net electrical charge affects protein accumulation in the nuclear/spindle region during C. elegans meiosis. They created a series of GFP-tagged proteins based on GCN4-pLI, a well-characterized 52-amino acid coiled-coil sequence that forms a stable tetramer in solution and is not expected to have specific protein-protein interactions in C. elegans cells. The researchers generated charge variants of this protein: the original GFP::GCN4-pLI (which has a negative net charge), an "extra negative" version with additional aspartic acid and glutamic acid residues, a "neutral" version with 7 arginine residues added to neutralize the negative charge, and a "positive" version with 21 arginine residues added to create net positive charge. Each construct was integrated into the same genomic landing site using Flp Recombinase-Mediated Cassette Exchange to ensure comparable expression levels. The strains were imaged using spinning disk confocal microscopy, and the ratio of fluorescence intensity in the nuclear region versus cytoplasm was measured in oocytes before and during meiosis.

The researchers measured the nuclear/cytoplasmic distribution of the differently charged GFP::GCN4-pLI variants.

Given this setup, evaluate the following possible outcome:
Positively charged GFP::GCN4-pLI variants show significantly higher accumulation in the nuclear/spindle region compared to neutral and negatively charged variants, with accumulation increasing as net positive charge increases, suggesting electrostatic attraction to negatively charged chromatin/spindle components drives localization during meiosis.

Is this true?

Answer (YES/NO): NO